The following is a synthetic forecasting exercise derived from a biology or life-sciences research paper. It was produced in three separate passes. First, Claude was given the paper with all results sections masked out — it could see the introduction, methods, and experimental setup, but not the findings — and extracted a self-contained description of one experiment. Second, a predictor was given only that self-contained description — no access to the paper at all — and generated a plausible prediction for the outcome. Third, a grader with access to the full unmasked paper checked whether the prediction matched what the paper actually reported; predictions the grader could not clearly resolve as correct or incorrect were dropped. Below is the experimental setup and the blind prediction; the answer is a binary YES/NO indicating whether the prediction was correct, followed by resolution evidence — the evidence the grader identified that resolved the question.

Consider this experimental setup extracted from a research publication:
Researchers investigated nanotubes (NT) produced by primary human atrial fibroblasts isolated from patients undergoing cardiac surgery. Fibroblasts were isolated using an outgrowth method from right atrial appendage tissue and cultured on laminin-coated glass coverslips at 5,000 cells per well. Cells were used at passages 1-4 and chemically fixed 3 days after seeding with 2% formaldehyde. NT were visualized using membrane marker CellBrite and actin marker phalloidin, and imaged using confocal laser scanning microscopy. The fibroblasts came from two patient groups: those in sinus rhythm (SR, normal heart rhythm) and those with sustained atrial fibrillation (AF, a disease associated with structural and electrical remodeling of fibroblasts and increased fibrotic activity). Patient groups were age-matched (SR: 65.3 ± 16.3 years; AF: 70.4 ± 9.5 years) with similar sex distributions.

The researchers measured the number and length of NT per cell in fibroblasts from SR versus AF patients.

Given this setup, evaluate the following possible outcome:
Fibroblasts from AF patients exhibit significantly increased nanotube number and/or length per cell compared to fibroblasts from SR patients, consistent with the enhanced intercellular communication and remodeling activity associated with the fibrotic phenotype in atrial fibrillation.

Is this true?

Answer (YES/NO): NO